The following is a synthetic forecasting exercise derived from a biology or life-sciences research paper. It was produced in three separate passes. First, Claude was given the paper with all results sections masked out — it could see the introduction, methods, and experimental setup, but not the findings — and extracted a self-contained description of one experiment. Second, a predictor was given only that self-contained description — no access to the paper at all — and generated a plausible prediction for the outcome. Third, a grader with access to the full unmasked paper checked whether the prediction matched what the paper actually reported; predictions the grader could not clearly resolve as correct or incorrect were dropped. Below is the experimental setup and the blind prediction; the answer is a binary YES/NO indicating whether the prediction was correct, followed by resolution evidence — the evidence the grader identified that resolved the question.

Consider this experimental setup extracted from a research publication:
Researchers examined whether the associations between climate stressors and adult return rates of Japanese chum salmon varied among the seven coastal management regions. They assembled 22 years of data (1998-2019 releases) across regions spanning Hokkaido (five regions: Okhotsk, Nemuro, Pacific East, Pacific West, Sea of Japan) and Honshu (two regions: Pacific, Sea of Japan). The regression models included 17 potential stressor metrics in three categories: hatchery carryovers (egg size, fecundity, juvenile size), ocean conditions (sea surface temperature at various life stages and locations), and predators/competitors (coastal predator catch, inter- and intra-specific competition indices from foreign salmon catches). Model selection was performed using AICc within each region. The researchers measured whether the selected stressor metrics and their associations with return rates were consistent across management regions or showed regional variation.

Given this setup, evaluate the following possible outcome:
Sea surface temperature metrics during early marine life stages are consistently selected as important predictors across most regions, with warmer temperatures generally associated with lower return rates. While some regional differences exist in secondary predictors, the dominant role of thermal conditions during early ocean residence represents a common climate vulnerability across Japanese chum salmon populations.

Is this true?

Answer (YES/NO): NO